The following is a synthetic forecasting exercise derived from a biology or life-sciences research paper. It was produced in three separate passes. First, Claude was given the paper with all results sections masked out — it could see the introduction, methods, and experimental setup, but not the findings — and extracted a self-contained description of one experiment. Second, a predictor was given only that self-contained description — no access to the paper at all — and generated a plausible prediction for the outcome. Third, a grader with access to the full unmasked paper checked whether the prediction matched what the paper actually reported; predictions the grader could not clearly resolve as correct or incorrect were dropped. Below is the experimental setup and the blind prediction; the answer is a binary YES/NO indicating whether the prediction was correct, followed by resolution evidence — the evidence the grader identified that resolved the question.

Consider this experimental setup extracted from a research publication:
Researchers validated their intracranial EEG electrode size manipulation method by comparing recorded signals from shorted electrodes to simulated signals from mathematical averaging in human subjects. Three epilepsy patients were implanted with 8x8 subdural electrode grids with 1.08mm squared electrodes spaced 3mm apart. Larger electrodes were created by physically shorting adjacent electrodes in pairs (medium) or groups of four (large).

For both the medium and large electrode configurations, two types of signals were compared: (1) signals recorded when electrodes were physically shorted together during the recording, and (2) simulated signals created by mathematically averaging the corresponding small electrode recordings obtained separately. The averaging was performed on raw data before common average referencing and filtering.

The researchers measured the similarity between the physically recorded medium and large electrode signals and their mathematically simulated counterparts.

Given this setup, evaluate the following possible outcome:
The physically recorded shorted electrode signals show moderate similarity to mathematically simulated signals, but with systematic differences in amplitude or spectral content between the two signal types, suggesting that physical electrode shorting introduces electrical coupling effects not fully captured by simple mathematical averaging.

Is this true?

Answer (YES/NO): NO